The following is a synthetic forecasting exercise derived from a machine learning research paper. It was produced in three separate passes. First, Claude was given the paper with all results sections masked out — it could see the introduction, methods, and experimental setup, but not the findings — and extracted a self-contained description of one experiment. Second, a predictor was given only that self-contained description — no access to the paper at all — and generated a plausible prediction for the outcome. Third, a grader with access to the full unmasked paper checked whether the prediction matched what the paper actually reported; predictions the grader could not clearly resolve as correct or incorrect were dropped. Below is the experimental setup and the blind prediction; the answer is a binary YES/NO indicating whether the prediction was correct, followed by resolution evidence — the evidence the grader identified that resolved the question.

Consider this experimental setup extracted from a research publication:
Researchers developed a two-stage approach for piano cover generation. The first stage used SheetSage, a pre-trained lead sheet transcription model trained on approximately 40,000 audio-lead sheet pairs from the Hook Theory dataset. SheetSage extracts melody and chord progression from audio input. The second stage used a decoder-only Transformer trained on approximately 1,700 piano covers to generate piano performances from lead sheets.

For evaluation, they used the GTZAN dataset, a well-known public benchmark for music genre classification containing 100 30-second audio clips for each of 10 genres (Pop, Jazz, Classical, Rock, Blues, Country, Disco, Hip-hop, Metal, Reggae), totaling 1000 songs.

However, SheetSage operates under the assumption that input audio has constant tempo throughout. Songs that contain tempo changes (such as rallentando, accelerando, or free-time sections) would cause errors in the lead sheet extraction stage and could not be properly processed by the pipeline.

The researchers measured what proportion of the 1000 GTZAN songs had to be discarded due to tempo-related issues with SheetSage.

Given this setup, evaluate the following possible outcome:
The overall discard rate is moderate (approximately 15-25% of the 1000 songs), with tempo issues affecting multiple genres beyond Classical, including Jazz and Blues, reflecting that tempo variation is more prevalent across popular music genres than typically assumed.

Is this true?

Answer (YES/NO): NO